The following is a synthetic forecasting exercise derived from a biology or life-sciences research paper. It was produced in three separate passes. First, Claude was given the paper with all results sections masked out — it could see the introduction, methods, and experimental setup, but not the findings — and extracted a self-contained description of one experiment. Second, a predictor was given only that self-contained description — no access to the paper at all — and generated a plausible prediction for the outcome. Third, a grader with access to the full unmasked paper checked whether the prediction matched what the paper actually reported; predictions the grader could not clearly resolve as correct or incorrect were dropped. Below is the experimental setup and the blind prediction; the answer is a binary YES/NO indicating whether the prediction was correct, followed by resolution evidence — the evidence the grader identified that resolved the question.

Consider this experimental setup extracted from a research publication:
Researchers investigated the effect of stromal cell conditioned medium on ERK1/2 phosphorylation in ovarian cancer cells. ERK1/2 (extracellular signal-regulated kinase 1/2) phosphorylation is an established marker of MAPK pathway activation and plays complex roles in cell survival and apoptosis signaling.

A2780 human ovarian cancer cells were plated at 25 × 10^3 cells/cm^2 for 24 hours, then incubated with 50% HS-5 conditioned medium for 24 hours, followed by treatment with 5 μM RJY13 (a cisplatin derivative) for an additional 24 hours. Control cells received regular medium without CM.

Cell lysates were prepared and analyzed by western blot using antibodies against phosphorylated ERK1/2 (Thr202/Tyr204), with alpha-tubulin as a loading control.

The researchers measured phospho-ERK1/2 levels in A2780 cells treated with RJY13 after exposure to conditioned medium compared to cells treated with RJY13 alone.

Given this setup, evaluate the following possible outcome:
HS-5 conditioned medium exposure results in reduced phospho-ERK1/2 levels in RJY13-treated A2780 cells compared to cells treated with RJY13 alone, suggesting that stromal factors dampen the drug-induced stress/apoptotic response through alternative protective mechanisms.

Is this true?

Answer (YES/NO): NO